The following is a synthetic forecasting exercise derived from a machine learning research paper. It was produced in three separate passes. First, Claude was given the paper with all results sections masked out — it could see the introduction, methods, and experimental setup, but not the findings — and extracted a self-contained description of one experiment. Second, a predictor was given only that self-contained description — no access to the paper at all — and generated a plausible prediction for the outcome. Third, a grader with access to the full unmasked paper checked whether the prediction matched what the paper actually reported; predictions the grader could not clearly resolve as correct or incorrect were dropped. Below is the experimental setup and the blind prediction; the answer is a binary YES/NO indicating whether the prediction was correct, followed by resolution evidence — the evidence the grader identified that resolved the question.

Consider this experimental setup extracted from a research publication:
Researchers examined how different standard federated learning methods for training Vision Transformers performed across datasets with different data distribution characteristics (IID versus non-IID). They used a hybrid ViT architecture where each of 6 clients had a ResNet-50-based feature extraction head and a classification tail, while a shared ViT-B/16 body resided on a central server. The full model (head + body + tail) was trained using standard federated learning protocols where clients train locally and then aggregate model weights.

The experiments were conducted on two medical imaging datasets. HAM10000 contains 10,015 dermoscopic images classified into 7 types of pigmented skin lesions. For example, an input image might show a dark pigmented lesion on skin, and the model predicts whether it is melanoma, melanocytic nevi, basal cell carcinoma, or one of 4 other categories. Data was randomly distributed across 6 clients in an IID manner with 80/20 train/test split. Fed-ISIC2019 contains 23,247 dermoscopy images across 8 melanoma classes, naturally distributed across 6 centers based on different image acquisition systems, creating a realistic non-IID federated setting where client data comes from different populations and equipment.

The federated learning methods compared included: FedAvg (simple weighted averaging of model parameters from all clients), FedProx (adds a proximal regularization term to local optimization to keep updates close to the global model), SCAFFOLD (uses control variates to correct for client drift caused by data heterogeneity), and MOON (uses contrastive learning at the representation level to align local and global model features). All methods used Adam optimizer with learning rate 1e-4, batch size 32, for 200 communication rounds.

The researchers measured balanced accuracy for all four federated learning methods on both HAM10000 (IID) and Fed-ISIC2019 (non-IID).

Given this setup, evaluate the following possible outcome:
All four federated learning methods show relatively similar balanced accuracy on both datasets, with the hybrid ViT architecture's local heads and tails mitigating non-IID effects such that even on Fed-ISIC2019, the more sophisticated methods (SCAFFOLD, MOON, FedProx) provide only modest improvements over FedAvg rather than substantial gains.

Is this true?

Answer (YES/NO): NO